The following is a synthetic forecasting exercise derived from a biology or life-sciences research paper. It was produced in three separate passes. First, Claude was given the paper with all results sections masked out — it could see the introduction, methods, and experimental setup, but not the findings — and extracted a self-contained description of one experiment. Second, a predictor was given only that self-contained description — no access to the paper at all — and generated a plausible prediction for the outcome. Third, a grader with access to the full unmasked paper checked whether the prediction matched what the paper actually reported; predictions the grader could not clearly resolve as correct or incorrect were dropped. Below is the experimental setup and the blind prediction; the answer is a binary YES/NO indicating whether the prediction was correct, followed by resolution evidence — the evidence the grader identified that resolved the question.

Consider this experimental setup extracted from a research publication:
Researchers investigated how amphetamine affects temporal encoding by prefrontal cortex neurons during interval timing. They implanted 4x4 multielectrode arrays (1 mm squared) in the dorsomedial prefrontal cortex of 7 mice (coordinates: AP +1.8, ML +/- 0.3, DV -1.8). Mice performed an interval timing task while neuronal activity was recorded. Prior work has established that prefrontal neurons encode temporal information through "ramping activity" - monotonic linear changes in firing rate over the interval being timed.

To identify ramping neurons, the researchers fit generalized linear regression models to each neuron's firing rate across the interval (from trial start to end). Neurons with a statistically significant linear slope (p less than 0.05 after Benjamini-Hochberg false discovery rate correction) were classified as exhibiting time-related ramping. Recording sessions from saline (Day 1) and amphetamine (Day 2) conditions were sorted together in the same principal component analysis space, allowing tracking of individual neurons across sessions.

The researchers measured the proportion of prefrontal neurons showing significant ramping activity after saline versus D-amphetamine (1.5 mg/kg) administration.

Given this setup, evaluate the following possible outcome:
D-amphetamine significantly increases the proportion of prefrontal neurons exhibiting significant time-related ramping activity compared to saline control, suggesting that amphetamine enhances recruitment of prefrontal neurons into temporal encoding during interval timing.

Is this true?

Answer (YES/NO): NO